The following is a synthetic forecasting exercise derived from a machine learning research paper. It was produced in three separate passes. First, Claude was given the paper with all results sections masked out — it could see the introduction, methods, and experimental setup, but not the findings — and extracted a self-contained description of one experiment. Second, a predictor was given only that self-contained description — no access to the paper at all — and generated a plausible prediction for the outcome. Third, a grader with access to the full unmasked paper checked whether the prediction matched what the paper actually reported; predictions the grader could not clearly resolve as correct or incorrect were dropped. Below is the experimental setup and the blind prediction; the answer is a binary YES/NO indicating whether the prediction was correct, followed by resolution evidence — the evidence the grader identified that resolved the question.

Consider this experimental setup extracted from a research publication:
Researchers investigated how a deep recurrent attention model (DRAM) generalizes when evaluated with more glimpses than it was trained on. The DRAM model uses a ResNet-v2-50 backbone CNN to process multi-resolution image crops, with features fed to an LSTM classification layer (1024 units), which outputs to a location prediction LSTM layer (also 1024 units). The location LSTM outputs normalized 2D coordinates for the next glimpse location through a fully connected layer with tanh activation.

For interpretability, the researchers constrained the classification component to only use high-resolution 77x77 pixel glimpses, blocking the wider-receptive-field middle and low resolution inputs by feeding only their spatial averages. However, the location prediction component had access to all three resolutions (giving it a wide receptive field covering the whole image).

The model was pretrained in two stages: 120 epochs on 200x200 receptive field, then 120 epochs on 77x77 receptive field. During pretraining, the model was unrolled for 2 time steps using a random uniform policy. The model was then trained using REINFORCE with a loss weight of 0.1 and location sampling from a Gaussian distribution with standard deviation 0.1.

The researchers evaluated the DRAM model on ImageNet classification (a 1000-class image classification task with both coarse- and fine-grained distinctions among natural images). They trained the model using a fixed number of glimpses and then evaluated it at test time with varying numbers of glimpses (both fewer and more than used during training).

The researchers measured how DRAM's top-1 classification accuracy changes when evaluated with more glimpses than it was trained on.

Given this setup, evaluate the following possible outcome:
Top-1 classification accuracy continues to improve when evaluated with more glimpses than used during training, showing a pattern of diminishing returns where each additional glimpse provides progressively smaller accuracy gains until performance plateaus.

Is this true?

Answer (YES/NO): NO